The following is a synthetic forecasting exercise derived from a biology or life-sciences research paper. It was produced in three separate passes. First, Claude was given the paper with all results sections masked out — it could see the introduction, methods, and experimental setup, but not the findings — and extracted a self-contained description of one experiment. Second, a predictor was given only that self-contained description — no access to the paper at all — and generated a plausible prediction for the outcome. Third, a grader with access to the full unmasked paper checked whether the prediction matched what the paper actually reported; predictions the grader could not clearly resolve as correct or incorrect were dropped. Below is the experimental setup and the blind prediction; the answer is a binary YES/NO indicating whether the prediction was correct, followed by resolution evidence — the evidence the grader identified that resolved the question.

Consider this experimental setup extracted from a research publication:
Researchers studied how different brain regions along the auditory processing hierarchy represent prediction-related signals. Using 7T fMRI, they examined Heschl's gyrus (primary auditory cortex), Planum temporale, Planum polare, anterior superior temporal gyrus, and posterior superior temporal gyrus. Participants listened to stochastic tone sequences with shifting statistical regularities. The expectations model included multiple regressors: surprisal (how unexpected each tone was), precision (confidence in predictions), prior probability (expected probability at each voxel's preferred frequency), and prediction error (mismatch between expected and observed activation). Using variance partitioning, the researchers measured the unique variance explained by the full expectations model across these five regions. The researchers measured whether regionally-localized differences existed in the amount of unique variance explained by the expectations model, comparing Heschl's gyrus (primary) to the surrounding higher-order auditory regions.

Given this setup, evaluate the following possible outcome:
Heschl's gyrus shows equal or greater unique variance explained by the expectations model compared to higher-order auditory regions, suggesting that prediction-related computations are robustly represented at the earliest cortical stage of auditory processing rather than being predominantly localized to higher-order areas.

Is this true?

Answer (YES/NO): NO